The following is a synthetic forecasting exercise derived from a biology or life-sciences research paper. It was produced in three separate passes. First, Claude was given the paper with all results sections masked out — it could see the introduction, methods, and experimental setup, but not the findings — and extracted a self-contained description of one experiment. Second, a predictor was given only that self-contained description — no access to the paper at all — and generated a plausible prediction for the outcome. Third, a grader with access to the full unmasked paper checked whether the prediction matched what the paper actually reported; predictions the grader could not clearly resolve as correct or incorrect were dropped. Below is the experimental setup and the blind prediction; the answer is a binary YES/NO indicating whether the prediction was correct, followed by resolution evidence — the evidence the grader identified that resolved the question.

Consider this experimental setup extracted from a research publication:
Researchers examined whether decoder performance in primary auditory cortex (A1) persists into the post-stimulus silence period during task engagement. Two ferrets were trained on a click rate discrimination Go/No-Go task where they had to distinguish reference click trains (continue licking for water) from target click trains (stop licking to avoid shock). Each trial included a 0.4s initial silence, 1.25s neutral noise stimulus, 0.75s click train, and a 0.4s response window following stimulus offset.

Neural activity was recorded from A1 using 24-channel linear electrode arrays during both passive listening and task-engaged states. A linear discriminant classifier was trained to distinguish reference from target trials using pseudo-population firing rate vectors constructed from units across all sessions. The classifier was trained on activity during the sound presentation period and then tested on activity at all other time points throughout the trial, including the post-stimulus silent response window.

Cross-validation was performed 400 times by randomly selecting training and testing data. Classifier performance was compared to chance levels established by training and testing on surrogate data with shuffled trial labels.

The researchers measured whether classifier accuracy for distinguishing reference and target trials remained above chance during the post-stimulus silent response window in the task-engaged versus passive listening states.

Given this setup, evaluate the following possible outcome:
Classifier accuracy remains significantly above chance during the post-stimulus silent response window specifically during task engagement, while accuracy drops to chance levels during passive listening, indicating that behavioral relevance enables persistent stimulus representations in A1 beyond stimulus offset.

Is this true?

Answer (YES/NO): NO